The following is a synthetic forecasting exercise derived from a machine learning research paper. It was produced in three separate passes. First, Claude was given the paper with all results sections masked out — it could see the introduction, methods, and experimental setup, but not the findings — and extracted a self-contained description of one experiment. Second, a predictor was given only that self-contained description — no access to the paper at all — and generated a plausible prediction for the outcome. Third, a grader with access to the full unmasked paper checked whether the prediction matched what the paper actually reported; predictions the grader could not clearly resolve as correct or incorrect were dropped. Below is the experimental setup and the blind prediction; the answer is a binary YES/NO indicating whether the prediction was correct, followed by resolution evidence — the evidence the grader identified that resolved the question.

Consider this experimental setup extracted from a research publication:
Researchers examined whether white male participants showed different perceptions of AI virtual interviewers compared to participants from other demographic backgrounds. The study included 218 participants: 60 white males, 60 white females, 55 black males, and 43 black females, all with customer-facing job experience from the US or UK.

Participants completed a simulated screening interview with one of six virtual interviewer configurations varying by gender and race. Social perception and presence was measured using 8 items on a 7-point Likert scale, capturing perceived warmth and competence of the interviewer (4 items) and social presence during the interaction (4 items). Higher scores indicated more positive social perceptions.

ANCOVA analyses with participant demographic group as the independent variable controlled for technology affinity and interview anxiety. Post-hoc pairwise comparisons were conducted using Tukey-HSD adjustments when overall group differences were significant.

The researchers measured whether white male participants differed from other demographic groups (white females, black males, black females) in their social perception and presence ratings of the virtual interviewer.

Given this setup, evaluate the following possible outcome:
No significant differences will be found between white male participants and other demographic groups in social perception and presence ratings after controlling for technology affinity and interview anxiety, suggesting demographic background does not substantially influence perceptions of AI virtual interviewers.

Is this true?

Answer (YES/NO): NO